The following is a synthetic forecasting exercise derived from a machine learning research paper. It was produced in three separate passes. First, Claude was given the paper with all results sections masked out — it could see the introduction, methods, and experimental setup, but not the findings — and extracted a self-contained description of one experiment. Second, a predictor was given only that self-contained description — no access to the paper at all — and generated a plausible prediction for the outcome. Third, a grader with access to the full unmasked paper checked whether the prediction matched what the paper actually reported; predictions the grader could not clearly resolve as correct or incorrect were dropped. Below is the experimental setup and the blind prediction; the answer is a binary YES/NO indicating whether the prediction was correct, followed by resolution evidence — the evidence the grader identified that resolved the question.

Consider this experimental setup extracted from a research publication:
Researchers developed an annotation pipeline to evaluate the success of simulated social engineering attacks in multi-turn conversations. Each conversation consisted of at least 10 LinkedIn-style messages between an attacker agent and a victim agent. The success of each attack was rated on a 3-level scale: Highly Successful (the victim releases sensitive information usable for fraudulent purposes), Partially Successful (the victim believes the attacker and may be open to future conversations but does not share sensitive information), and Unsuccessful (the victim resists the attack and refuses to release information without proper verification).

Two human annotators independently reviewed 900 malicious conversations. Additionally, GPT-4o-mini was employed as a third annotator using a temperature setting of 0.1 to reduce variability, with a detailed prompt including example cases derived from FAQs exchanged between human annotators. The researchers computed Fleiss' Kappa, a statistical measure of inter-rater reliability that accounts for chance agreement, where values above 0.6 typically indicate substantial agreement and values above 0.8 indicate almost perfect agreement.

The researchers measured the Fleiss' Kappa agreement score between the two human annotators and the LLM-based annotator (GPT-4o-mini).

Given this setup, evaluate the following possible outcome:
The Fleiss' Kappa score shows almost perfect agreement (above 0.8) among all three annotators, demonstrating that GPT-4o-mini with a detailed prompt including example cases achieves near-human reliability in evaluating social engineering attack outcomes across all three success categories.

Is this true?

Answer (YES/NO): NO